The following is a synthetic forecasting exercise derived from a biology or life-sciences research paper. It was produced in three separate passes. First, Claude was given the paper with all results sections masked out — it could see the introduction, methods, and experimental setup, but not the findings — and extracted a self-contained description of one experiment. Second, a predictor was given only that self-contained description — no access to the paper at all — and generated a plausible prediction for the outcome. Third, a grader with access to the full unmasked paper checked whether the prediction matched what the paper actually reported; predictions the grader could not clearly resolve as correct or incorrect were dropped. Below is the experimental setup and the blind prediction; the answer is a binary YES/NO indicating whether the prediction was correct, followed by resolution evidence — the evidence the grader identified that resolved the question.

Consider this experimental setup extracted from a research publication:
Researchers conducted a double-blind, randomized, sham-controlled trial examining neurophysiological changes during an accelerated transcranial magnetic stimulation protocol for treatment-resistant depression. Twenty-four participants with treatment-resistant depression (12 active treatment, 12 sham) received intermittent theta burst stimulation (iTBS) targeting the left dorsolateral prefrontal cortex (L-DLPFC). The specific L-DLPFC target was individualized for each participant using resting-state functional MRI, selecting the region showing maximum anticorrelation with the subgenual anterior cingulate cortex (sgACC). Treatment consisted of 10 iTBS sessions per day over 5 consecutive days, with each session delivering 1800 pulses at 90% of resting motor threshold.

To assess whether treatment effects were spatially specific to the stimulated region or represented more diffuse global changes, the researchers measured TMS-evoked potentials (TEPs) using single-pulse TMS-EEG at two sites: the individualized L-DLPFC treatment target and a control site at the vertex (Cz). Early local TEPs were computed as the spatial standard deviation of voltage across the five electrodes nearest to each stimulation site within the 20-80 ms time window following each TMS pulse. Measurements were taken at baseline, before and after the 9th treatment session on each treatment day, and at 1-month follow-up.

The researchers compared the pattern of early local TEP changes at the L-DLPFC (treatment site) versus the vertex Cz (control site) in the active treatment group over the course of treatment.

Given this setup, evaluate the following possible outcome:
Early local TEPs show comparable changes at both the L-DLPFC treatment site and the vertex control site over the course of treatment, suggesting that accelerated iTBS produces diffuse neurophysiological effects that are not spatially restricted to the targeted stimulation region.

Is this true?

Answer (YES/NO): NO